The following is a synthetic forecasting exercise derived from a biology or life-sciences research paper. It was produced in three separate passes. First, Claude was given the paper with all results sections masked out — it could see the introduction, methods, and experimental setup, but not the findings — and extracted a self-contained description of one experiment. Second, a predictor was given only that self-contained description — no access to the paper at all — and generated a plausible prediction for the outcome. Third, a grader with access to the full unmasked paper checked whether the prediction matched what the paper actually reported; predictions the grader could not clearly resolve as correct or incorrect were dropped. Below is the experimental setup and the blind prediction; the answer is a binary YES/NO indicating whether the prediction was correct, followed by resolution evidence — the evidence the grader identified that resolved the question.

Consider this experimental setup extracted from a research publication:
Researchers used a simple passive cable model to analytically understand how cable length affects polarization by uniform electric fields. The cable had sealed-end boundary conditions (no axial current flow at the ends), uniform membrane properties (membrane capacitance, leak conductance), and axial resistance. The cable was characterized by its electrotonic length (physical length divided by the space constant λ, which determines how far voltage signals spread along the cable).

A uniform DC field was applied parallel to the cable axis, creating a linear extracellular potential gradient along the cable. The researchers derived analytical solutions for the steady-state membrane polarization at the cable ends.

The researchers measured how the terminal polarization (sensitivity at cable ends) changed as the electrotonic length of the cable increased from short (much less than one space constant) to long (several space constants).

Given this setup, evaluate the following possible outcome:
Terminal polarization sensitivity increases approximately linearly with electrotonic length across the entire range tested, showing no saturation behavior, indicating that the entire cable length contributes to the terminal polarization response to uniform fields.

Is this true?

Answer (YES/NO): NO